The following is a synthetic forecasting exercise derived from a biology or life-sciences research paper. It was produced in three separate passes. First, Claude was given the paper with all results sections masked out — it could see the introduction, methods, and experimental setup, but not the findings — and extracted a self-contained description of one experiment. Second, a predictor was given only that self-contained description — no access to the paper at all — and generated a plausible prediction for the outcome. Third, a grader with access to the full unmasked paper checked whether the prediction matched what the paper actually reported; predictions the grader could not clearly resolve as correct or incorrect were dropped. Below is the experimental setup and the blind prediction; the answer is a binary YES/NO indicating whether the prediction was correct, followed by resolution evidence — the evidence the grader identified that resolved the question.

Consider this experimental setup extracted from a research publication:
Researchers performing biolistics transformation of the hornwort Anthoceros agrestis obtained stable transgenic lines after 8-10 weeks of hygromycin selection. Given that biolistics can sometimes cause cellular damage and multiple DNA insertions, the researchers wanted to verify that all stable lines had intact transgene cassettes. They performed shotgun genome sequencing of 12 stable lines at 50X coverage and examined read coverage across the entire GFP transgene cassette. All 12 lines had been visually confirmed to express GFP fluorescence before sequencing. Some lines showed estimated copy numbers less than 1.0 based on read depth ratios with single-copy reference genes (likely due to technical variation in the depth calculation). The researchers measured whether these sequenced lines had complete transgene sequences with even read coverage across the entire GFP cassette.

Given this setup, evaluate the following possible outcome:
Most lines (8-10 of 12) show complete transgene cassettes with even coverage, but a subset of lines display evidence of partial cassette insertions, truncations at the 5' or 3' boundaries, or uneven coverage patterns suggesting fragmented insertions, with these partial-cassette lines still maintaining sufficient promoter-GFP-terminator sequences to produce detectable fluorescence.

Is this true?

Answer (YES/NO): NO